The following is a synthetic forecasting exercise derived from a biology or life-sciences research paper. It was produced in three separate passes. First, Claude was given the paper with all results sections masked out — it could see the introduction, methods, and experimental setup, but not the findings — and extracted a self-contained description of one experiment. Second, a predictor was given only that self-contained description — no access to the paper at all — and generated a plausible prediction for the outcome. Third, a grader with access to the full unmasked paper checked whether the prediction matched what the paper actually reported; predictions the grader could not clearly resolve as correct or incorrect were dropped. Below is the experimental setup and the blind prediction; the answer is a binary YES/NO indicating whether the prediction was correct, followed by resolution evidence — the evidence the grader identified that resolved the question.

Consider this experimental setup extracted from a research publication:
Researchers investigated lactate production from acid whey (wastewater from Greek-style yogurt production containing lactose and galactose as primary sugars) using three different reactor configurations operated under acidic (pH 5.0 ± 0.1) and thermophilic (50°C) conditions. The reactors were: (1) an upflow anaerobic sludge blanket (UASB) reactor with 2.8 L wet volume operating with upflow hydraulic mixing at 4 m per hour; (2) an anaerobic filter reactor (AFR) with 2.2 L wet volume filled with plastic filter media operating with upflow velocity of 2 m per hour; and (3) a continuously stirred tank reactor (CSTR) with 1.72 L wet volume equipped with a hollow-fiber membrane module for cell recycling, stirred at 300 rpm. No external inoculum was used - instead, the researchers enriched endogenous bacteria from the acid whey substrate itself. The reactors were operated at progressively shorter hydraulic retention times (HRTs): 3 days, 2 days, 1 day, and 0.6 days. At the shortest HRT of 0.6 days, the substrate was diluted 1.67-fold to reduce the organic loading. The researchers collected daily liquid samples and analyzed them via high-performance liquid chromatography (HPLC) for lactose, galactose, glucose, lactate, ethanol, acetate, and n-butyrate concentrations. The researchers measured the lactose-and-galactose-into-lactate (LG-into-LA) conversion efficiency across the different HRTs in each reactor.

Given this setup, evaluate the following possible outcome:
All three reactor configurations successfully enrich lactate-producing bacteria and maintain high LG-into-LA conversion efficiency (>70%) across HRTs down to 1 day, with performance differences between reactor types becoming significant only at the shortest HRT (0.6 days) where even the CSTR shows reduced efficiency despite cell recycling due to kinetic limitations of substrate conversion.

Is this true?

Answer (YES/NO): NO